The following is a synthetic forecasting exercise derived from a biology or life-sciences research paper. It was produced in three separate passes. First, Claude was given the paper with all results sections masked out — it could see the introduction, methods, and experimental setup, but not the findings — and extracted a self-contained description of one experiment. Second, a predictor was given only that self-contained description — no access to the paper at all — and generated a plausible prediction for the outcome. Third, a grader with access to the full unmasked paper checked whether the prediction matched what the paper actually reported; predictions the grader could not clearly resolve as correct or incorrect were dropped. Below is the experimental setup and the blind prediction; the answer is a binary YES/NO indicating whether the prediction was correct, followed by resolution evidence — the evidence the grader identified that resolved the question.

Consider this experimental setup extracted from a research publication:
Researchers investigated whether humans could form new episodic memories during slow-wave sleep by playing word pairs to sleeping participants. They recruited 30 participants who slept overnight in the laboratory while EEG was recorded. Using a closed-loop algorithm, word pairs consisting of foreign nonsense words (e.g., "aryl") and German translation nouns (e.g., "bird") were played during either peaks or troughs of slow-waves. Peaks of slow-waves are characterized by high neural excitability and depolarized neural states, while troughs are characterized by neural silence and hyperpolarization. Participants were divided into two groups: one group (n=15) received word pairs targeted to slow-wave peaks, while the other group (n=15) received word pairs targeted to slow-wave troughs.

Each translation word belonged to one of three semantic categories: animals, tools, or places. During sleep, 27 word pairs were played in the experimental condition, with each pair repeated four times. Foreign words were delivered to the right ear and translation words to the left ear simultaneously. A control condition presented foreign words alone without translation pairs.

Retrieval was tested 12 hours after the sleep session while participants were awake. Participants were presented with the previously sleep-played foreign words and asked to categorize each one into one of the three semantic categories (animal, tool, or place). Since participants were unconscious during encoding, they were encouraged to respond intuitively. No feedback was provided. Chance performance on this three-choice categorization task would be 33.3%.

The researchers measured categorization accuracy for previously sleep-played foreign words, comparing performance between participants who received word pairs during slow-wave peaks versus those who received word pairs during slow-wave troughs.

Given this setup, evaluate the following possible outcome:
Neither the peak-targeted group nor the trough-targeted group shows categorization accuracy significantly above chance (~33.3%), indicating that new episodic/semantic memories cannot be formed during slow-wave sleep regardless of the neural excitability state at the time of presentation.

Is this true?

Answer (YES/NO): NO